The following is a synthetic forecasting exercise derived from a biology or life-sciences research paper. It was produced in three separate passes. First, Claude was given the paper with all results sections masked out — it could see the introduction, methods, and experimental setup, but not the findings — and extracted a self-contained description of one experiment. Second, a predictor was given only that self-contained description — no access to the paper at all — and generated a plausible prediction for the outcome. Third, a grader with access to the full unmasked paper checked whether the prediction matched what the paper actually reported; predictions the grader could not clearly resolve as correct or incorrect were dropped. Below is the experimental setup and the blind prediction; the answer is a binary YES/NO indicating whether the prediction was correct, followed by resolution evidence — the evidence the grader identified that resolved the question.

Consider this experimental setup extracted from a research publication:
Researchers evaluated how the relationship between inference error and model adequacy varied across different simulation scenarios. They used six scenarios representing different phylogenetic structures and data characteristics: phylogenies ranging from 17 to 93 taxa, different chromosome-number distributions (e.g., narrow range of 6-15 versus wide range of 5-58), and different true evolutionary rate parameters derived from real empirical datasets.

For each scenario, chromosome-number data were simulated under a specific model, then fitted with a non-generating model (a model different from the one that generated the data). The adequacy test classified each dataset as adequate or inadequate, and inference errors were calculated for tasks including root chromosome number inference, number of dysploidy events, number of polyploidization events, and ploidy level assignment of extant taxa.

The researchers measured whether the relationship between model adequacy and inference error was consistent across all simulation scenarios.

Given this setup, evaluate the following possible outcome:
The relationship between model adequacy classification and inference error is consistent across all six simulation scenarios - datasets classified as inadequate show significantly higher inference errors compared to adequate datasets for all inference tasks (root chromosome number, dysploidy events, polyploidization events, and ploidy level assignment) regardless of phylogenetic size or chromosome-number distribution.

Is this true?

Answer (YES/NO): NO